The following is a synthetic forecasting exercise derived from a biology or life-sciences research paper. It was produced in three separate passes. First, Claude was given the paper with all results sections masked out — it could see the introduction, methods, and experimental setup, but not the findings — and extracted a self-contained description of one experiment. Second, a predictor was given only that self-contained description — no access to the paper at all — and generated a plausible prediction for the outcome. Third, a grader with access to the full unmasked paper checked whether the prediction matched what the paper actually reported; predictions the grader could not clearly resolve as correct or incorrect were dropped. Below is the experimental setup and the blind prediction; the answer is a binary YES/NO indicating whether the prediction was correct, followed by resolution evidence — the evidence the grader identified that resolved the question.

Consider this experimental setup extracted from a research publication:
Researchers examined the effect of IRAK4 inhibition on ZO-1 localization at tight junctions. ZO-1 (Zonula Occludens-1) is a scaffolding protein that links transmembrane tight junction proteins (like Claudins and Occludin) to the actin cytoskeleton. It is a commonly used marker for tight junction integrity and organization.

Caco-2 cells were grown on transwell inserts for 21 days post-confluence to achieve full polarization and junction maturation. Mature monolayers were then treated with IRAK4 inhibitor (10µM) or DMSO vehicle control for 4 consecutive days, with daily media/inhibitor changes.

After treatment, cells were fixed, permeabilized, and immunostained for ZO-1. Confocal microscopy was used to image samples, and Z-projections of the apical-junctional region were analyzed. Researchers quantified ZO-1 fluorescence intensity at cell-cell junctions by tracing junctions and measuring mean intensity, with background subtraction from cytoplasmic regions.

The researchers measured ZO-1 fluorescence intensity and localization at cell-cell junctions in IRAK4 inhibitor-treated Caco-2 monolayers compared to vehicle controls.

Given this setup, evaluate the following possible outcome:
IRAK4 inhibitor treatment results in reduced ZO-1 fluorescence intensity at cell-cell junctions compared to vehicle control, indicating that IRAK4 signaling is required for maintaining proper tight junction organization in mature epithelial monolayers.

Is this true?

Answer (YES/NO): YES